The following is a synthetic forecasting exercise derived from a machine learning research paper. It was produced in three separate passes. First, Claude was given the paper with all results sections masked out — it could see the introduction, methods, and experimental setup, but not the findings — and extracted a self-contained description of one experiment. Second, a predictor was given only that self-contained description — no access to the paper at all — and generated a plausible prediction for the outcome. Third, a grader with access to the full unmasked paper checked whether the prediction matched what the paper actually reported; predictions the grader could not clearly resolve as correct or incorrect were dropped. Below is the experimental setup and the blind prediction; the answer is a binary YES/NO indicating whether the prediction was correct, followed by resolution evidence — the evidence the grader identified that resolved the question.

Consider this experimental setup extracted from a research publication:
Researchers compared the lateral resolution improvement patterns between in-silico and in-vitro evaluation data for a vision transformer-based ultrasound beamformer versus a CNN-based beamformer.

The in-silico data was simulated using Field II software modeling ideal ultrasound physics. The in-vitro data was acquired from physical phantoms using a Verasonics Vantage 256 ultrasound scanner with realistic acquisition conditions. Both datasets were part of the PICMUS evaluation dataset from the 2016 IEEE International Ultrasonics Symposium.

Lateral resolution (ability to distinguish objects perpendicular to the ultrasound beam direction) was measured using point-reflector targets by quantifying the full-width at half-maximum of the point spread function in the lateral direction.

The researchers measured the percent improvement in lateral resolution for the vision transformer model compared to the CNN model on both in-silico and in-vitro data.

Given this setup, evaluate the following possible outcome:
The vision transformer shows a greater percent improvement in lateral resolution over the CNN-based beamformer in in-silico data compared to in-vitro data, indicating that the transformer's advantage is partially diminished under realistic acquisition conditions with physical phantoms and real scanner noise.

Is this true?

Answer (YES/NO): NO